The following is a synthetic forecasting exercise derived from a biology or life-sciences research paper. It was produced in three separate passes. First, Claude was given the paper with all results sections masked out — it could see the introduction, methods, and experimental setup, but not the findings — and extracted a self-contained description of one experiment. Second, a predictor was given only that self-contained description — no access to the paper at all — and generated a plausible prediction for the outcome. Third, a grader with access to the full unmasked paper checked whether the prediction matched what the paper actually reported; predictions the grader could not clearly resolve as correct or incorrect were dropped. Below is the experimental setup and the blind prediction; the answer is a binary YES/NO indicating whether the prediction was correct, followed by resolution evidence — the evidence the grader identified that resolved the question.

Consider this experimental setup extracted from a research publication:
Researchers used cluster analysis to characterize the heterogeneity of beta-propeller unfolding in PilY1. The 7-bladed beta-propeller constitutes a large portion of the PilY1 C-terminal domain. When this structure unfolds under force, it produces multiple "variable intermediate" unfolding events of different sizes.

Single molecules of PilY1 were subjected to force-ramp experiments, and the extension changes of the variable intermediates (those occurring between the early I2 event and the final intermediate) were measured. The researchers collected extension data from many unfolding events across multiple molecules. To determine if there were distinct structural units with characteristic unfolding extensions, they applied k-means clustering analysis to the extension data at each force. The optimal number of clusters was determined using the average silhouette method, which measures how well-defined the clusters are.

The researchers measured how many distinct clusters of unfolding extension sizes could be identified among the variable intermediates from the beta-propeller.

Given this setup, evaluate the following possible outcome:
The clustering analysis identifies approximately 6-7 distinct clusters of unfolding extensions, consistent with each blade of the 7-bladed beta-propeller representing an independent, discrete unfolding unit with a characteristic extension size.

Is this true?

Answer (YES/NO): NO